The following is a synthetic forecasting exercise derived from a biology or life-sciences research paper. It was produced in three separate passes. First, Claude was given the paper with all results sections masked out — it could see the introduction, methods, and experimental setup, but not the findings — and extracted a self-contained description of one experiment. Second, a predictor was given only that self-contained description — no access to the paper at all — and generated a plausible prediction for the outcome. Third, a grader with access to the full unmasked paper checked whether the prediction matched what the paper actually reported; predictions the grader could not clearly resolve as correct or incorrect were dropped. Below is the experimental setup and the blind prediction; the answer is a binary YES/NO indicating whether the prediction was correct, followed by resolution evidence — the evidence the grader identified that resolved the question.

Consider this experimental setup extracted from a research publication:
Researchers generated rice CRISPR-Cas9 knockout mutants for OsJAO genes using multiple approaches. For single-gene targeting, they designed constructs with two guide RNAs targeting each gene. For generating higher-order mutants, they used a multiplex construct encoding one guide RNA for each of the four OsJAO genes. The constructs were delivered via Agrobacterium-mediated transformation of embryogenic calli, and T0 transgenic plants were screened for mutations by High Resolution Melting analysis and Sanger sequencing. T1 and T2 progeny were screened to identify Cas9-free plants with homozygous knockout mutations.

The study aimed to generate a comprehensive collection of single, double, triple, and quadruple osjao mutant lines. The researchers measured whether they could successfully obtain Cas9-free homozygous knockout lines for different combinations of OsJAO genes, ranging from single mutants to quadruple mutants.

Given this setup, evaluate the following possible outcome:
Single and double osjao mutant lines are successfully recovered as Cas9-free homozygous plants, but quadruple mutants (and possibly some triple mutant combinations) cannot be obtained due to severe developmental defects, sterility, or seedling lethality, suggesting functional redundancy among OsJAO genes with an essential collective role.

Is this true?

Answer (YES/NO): NO